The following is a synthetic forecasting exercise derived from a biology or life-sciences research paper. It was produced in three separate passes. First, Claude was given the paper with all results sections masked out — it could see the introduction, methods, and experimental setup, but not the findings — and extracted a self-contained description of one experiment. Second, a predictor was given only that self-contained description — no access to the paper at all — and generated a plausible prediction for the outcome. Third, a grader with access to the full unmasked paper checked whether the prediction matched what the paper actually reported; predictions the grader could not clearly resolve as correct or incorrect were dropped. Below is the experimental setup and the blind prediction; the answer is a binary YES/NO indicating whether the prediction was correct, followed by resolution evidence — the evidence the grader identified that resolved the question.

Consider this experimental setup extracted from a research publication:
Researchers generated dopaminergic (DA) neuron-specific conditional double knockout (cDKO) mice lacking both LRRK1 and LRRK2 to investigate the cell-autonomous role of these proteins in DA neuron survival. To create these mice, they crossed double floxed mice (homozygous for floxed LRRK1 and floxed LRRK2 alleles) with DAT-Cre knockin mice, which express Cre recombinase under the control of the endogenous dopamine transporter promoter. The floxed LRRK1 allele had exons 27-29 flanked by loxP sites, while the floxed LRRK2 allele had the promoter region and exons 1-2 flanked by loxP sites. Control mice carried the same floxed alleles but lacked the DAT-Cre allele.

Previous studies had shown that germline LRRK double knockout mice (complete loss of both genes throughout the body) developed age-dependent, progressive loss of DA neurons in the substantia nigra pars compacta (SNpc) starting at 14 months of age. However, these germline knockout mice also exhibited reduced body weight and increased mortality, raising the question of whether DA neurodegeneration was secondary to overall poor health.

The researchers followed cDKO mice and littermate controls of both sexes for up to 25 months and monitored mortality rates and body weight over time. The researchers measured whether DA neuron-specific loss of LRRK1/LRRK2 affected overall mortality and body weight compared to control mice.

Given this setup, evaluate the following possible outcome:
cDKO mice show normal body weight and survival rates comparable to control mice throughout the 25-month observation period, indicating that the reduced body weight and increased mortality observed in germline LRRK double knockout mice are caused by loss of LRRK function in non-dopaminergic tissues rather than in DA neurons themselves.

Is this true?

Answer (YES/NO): YES